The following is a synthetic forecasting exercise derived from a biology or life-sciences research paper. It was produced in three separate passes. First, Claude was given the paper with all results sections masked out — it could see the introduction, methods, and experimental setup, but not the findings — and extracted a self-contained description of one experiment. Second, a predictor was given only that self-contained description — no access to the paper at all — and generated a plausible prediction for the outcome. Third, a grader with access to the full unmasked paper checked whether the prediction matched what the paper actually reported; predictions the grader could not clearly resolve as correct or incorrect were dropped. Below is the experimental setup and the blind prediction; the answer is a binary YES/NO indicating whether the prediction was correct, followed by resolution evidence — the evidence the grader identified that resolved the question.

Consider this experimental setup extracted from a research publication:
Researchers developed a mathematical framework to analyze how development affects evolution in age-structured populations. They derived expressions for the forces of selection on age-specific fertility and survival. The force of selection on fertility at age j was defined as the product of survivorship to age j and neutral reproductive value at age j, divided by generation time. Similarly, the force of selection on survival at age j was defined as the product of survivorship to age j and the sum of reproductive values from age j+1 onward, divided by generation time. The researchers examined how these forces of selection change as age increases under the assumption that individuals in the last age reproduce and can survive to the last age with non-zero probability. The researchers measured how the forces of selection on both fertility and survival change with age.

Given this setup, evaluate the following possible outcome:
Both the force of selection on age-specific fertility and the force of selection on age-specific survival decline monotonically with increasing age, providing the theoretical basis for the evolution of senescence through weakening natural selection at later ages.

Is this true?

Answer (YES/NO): YES